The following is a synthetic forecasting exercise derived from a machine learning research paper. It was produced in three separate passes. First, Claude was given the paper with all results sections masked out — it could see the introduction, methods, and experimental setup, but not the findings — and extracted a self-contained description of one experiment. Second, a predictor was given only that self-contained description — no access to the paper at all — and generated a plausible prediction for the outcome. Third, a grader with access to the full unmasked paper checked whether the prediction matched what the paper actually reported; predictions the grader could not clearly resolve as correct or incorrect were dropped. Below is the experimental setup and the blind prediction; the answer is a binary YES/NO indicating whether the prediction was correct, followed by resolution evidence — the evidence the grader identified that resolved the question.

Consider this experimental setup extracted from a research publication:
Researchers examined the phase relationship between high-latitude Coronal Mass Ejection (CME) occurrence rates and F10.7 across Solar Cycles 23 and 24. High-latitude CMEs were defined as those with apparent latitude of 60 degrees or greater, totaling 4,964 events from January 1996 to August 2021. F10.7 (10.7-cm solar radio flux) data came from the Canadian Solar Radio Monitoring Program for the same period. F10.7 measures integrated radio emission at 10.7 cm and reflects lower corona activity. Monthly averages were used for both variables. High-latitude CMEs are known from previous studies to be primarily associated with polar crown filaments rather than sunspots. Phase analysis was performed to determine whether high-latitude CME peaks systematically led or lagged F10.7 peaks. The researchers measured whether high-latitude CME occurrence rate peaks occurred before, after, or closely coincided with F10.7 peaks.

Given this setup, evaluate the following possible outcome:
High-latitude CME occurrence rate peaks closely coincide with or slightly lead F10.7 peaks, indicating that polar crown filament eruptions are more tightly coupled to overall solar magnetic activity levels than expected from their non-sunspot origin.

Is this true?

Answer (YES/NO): NO